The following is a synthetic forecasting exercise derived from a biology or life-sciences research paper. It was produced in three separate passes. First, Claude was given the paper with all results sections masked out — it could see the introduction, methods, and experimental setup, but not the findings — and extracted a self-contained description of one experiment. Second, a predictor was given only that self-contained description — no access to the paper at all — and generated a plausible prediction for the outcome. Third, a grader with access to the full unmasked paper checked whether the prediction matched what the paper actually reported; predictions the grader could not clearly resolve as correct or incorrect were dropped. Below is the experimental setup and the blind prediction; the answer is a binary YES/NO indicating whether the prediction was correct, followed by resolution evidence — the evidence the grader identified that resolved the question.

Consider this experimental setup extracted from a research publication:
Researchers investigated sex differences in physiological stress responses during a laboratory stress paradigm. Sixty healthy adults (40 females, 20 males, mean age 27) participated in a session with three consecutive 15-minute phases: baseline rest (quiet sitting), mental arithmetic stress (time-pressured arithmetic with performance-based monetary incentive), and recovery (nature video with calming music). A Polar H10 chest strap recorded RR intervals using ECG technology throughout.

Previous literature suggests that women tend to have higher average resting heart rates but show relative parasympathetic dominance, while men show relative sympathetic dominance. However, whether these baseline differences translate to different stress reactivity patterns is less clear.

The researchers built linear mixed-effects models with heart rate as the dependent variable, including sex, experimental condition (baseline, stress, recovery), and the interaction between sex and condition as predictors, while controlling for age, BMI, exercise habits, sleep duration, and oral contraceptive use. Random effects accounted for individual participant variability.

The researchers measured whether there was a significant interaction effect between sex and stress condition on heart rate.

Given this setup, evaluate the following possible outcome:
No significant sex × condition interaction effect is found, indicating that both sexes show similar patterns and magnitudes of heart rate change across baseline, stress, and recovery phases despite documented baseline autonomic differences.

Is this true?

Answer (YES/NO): YES